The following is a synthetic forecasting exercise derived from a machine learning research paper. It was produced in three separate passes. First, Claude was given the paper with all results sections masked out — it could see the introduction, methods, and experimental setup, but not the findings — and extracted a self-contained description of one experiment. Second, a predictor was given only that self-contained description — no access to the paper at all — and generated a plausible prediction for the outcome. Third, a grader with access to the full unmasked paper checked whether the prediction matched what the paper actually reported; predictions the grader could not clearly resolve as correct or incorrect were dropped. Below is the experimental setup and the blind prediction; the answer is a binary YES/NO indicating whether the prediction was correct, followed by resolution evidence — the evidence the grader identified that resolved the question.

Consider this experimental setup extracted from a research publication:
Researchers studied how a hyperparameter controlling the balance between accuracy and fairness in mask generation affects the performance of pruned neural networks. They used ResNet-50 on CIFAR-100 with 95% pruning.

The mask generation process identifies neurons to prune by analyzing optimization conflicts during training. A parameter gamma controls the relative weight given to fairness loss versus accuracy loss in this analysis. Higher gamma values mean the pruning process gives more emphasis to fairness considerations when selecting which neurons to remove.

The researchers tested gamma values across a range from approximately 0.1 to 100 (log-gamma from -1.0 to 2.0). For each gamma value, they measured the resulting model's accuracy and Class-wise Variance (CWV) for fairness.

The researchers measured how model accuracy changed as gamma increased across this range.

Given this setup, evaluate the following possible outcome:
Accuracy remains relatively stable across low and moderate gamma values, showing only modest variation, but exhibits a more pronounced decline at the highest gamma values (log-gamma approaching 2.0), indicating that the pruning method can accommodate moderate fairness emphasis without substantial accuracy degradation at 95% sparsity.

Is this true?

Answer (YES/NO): NO